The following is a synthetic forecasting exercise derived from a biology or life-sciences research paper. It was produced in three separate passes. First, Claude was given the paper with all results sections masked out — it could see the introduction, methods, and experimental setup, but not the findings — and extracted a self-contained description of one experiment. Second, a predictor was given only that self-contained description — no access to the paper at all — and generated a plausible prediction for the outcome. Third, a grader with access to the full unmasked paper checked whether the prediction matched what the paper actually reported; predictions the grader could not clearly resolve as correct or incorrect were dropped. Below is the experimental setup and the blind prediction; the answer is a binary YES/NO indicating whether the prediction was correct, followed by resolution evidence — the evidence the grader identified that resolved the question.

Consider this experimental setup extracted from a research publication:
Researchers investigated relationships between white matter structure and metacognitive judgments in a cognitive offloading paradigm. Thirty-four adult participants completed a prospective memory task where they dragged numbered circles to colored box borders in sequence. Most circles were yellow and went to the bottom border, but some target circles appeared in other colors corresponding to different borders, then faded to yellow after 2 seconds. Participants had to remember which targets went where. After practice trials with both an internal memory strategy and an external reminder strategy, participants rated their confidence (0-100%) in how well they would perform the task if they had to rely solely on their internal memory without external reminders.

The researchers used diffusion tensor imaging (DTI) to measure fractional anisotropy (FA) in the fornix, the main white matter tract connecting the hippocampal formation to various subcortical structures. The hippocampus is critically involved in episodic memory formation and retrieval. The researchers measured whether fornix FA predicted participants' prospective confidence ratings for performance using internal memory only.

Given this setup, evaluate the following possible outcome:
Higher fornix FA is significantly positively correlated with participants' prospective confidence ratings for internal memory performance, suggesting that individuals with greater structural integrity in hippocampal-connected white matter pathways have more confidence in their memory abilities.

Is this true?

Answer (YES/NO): NO